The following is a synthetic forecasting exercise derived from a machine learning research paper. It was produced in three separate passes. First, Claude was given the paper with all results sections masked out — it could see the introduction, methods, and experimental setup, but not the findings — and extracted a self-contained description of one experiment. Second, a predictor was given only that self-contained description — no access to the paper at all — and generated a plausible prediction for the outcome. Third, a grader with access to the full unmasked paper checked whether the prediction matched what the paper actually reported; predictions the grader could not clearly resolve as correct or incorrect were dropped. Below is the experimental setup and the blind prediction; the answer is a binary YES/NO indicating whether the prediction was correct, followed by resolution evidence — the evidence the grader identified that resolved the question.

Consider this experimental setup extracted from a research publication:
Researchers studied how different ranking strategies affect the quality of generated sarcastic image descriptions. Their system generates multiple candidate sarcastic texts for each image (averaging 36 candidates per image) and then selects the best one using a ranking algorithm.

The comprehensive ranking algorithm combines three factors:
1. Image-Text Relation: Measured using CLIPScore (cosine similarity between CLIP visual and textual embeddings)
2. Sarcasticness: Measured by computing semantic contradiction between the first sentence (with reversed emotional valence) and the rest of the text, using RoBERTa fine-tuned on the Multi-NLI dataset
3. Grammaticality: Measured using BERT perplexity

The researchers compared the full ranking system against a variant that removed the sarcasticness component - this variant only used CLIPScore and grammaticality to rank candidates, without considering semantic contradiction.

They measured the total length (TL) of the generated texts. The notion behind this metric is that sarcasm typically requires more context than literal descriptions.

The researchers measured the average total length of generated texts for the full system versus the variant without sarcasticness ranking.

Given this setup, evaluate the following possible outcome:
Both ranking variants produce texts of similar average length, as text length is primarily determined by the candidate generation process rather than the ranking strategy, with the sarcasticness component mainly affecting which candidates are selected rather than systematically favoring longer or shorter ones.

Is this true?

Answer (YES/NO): NO